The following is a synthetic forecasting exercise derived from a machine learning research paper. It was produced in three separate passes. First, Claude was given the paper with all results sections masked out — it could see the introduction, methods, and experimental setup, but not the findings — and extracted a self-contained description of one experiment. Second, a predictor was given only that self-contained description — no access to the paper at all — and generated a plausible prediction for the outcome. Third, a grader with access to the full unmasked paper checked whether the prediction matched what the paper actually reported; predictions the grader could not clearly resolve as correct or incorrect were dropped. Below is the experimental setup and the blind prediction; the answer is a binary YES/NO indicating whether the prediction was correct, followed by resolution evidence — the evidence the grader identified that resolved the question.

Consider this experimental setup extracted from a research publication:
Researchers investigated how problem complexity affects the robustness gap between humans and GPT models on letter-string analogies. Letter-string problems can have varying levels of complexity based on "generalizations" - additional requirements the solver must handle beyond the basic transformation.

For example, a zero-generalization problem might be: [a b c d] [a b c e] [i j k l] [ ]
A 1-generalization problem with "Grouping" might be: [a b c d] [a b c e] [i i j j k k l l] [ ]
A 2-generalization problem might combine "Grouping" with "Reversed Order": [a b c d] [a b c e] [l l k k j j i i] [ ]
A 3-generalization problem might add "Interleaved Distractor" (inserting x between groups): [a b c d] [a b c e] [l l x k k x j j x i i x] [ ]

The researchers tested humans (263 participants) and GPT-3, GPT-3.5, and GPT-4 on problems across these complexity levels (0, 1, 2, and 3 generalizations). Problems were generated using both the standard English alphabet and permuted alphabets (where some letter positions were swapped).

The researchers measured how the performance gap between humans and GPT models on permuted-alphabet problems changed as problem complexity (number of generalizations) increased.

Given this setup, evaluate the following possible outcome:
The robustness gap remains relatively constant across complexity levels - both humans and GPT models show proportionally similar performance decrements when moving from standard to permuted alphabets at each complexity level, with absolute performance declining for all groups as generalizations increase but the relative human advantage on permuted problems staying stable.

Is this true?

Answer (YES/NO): NO